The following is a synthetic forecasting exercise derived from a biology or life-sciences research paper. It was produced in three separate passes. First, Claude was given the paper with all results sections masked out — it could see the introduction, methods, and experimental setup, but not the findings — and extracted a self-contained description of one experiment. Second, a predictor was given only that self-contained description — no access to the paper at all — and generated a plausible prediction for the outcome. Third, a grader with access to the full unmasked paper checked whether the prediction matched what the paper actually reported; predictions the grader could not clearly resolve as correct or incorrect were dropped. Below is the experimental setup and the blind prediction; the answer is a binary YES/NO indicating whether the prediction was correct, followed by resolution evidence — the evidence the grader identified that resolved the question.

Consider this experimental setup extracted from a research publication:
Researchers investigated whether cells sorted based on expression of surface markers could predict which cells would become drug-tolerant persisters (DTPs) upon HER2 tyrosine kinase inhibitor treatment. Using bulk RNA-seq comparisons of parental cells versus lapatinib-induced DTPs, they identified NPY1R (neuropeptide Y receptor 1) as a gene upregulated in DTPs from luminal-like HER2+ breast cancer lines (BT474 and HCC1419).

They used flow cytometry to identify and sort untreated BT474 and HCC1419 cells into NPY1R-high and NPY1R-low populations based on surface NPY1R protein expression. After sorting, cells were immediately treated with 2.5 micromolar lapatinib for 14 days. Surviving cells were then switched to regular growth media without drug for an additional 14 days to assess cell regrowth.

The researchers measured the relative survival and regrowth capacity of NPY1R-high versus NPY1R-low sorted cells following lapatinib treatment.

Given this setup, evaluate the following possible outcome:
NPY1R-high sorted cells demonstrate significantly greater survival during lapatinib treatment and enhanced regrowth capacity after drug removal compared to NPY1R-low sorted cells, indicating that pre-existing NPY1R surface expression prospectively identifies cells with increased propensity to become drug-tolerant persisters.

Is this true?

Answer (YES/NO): YES